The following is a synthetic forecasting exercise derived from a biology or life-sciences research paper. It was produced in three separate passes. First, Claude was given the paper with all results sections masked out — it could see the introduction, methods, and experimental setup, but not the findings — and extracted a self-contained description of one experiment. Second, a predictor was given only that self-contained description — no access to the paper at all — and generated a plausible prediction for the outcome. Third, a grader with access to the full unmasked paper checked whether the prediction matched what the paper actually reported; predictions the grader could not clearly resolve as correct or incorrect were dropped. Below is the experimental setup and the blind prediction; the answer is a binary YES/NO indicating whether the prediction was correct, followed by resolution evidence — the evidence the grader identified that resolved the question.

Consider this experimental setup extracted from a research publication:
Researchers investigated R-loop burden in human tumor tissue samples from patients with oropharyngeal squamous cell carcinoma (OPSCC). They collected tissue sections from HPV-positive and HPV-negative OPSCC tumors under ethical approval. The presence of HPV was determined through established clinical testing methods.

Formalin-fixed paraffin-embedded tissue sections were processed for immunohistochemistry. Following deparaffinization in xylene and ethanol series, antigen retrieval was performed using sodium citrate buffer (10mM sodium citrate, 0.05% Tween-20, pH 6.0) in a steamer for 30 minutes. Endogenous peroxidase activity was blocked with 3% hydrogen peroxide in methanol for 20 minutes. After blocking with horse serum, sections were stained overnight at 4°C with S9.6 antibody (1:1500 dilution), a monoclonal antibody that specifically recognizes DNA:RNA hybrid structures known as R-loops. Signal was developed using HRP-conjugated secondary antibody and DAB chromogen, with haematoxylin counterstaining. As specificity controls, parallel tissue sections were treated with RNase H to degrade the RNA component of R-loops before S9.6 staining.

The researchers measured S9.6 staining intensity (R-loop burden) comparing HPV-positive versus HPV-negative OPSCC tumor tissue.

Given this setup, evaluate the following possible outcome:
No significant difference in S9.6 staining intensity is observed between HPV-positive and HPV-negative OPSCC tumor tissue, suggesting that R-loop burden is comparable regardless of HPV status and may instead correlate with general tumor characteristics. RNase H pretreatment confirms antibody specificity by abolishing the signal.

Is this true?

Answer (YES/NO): NO